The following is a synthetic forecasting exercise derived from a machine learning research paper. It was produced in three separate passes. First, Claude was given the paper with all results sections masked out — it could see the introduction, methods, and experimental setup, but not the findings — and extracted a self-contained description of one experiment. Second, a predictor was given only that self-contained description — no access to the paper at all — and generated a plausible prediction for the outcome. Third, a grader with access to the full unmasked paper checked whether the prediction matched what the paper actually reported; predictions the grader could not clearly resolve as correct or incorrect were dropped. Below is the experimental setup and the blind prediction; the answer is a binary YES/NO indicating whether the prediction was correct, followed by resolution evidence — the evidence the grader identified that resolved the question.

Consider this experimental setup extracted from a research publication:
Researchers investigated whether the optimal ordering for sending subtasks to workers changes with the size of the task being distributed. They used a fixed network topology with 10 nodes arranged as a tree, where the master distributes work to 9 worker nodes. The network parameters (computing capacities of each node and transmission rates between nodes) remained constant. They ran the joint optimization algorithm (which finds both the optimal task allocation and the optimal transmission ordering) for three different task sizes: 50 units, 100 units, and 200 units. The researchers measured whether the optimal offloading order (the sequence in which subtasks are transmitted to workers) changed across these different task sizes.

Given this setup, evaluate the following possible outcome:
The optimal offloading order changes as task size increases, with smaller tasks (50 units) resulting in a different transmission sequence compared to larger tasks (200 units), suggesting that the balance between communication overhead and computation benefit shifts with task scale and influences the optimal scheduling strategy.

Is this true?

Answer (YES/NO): NO